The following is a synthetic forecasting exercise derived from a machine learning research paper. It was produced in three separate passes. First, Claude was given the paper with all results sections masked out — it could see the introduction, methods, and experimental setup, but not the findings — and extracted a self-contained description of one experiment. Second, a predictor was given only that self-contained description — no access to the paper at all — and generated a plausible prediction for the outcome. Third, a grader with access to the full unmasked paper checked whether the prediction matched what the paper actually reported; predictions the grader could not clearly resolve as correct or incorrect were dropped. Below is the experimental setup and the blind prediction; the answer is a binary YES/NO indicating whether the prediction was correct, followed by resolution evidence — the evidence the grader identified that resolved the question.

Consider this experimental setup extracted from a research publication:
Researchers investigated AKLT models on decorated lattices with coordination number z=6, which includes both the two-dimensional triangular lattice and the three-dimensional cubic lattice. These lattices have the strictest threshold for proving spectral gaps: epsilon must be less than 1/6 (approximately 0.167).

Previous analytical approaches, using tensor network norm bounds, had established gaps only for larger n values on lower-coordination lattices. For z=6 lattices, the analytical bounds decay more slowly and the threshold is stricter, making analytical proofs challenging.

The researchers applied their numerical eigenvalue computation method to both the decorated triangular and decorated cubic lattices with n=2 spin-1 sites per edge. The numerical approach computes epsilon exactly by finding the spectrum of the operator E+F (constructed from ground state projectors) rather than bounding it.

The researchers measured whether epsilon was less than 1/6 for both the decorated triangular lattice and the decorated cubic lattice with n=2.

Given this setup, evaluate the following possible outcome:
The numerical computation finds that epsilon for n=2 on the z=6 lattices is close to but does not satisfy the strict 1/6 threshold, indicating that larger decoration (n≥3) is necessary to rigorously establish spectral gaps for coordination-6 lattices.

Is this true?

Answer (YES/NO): NO